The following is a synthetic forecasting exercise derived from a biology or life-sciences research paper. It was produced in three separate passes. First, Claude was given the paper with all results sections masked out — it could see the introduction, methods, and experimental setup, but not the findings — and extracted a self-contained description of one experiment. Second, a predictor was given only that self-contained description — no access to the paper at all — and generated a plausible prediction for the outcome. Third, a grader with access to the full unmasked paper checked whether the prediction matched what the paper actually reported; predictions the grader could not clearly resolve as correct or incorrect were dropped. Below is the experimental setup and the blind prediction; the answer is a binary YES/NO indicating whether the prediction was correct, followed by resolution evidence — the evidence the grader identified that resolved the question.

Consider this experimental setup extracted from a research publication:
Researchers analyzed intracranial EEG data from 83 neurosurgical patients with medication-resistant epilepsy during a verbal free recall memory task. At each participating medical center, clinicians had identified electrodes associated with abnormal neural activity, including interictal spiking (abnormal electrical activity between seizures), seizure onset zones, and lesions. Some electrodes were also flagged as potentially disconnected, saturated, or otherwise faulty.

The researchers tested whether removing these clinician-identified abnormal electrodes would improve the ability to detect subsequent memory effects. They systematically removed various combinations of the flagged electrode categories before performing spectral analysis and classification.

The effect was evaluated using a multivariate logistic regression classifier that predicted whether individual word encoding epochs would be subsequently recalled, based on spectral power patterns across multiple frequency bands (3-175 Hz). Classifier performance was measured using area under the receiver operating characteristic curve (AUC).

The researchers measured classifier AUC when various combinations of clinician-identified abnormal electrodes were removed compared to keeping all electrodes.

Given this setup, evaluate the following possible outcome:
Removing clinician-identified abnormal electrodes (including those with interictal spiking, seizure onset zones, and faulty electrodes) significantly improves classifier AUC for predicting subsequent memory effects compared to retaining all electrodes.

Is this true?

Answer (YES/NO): NO